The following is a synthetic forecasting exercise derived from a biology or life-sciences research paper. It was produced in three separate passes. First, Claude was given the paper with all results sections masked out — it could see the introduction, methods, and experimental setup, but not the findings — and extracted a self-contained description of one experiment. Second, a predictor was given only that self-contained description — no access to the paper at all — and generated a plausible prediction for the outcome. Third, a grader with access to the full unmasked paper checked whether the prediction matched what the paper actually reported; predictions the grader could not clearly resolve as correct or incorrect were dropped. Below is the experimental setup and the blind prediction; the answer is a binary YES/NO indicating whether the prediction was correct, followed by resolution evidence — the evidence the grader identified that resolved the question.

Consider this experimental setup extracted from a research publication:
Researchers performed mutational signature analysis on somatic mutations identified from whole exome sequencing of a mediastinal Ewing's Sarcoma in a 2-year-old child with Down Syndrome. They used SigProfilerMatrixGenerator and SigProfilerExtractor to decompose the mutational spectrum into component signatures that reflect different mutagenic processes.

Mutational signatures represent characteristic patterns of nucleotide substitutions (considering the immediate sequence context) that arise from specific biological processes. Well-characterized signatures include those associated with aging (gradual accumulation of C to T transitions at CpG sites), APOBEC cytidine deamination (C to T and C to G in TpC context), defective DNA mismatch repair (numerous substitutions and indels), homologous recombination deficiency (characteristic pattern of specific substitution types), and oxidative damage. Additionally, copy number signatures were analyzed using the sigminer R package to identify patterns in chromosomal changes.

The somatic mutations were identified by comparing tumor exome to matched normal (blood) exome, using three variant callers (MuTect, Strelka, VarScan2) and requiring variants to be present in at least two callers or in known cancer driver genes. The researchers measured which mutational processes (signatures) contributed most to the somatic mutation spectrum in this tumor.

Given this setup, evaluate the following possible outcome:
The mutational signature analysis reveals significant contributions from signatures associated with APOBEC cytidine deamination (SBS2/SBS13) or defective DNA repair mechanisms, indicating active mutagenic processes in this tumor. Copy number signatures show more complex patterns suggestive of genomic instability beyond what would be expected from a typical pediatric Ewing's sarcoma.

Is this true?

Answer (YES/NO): NO